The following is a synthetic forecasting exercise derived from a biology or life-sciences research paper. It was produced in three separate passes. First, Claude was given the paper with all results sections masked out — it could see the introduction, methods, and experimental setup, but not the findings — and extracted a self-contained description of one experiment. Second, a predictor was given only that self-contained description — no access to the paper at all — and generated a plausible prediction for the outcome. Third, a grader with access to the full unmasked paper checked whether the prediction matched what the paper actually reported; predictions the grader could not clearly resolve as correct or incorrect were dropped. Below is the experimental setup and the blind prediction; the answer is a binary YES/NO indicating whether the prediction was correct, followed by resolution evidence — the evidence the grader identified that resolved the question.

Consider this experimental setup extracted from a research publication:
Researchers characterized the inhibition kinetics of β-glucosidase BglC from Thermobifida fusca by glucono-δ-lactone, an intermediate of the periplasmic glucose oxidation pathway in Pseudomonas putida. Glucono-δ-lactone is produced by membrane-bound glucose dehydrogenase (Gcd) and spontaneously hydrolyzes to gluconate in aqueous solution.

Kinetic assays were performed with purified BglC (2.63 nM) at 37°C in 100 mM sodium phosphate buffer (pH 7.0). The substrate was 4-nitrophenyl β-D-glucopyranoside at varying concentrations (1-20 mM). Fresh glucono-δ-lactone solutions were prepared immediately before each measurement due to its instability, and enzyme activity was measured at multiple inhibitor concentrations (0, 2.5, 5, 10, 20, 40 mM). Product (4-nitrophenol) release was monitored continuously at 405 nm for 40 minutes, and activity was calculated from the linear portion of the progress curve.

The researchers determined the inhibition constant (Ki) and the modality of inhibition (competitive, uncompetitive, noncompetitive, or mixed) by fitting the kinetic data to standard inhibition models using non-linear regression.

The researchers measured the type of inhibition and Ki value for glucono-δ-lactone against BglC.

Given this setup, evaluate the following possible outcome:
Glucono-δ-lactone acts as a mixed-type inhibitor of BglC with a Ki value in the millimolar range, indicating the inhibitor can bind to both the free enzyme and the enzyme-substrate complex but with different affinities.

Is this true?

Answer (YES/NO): NO